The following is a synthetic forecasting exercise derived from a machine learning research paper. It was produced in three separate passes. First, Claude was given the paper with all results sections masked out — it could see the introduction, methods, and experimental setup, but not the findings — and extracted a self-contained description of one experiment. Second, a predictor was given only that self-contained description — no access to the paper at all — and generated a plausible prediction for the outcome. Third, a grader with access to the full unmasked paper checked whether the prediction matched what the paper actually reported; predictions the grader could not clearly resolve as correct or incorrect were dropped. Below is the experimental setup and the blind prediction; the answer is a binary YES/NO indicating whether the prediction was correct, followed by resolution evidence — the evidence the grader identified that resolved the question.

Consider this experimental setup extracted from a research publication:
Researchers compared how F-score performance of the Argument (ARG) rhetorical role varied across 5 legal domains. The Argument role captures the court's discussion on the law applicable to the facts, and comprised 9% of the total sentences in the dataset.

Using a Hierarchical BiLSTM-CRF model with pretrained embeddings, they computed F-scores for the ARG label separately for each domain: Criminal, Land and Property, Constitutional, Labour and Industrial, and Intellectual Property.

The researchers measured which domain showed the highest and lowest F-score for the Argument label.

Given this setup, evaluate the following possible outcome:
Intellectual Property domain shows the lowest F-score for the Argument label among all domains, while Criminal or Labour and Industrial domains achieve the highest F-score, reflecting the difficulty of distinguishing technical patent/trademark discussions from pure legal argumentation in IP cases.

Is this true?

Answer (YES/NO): NO